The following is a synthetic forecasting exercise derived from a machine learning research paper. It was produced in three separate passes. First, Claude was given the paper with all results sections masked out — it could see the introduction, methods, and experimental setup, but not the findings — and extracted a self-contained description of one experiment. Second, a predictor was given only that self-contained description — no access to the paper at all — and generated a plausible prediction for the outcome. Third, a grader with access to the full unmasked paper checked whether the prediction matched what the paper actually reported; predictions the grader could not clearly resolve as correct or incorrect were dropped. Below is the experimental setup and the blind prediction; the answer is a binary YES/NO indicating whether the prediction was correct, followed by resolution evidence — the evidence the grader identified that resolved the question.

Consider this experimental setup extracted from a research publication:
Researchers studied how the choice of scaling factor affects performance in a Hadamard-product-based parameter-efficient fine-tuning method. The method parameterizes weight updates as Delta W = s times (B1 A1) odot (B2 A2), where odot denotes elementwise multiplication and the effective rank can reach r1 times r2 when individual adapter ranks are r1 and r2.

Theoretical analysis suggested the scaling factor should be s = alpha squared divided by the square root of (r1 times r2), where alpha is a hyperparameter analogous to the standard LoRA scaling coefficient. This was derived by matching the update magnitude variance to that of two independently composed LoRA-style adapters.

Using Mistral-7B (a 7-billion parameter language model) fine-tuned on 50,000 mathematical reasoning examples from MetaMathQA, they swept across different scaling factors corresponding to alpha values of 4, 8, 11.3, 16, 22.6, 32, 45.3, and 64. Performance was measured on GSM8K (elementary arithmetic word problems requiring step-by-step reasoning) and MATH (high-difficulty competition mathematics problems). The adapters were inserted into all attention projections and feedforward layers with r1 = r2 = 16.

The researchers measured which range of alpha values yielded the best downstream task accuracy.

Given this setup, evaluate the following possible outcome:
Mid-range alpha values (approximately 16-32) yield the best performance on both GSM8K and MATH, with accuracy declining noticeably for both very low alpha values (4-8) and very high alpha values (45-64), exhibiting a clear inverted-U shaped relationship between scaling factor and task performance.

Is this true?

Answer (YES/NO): YES